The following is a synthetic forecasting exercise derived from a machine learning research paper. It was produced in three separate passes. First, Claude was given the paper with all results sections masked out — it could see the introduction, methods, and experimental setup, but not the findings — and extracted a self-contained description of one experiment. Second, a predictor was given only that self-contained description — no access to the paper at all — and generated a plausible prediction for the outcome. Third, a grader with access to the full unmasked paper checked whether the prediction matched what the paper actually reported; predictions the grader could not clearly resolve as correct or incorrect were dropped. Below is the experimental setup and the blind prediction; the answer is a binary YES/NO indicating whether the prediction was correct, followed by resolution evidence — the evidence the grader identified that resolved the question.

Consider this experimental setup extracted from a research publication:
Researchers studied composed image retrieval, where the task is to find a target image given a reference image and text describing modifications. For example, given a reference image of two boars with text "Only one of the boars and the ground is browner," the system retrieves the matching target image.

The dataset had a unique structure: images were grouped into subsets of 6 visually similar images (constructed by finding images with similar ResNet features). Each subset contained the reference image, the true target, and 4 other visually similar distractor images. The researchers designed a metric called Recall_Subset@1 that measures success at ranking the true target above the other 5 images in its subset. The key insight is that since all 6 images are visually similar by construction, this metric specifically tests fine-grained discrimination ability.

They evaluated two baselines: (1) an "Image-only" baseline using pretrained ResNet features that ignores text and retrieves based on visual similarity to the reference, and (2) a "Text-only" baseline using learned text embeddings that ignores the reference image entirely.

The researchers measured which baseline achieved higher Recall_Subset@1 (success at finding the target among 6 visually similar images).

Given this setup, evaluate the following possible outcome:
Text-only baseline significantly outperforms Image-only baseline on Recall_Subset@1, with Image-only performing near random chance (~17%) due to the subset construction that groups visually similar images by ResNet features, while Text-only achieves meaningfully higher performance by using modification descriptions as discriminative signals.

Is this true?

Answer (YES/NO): NO